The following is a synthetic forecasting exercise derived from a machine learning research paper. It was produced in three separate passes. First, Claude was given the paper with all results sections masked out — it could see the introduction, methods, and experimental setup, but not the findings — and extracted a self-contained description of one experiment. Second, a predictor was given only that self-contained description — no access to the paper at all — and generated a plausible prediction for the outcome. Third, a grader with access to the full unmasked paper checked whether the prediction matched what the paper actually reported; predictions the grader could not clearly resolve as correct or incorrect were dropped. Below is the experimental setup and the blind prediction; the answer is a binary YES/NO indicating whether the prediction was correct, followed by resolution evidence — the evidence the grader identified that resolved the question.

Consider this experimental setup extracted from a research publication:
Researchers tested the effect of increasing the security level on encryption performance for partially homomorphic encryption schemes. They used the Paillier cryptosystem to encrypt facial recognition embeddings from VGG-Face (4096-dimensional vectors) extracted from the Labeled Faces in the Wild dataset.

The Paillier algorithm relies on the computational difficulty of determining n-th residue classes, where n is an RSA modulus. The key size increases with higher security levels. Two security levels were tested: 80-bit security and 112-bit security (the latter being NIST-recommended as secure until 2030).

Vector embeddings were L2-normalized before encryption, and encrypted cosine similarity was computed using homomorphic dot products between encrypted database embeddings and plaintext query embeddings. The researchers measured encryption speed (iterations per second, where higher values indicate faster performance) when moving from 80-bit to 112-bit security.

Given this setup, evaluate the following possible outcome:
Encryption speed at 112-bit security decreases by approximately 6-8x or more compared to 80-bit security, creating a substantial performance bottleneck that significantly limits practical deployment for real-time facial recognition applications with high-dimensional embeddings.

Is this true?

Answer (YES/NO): NO